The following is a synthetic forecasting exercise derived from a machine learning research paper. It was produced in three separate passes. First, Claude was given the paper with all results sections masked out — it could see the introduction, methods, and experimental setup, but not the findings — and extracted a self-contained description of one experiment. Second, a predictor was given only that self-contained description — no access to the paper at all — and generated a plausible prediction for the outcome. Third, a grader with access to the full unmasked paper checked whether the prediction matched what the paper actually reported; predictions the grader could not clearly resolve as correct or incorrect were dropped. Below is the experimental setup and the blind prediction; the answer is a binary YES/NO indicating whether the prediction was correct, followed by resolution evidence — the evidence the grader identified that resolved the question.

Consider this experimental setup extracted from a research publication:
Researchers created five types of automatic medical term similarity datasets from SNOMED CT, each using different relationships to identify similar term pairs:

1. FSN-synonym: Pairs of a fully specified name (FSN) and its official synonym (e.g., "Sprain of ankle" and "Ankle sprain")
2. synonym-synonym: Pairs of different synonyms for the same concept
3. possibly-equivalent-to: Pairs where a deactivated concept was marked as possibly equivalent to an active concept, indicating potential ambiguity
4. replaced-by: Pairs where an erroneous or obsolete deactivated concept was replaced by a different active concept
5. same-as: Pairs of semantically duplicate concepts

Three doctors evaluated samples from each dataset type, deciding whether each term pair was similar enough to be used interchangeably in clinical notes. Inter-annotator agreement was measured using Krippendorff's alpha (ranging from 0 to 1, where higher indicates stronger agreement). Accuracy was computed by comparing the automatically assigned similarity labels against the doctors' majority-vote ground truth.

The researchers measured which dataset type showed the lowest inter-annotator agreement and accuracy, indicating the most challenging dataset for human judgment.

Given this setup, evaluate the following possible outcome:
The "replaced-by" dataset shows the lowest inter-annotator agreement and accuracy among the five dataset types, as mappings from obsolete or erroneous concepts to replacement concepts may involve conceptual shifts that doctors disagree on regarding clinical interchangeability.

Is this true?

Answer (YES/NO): YES